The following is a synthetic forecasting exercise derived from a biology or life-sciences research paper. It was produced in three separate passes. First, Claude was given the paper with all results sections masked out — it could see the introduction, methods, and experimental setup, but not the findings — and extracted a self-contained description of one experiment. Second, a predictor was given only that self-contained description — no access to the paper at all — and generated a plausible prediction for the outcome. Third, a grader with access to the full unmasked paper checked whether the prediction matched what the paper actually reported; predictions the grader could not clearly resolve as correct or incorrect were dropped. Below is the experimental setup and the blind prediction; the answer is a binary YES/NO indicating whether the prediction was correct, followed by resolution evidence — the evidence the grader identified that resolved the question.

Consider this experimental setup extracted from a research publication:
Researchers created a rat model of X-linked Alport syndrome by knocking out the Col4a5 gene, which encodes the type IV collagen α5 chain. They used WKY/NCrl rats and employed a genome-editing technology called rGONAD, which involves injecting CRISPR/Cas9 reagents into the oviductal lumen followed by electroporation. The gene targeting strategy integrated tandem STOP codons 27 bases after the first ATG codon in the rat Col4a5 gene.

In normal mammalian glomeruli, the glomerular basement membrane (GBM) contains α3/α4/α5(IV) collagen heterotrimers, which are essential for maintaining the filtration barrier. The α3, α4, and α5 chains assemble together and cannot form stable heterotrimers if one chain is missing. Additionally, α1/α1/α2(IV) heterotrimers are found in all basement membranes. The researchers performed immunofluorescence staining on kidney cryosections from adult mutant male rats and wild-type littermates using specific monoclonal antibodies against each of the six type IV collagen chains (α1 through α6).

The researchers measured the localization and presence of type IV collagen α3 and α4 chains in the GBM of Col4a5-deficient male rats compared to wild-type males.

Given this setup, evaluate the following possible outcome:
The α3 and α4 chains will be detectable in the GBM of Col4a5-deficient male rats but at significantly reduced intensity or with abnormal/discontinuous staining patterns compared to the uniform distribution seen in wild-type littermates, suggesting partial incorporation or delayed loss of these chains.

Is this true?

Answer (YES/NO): NO